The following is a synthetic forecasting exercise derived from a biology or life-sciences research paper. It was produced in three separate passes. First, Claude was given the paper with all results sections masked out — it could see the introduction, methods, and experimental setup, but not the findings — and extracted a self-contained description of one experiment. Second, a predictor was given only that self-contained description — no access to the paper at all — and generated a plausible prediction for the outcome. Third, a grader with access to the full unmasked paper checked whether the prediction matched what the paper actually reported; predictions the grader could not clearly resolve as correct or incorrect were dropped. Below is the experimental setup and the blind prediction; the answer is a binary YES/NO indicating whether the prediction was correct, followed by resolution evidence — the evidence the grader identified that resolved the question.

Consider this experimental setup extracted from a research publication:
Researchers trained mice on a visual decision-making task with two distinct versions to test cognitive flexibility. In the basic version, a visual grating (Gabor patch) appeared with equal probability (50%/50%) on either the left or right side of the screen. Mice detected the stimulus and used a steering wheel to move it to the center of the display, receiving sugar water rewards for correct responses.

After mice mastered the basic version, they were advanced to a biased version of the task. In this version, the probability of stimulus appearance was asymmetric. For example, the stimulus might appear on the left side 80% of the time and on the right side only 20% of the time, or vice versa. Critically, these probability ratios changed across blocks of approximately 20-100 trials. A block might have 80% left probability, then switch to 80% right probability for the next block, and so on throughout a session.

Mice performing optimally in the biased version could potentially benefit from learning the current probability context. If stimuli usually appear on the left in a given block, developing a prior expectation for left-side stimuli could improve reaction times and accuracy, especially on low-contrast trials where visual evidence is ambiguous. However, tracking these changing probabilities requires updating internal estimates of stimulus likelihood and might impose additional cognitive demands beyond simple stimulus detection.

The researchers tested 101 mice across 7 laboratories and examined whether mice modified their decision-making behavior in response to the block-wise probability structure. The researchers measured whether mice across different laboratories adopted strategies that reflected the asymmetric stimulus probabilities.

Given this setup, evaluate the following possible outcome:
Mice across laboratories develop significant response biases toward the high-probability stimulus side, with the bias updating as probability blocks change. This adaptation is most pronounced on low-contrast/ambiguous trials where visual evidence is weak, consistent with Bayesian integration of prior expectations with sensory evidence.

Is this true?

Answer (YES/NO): YES